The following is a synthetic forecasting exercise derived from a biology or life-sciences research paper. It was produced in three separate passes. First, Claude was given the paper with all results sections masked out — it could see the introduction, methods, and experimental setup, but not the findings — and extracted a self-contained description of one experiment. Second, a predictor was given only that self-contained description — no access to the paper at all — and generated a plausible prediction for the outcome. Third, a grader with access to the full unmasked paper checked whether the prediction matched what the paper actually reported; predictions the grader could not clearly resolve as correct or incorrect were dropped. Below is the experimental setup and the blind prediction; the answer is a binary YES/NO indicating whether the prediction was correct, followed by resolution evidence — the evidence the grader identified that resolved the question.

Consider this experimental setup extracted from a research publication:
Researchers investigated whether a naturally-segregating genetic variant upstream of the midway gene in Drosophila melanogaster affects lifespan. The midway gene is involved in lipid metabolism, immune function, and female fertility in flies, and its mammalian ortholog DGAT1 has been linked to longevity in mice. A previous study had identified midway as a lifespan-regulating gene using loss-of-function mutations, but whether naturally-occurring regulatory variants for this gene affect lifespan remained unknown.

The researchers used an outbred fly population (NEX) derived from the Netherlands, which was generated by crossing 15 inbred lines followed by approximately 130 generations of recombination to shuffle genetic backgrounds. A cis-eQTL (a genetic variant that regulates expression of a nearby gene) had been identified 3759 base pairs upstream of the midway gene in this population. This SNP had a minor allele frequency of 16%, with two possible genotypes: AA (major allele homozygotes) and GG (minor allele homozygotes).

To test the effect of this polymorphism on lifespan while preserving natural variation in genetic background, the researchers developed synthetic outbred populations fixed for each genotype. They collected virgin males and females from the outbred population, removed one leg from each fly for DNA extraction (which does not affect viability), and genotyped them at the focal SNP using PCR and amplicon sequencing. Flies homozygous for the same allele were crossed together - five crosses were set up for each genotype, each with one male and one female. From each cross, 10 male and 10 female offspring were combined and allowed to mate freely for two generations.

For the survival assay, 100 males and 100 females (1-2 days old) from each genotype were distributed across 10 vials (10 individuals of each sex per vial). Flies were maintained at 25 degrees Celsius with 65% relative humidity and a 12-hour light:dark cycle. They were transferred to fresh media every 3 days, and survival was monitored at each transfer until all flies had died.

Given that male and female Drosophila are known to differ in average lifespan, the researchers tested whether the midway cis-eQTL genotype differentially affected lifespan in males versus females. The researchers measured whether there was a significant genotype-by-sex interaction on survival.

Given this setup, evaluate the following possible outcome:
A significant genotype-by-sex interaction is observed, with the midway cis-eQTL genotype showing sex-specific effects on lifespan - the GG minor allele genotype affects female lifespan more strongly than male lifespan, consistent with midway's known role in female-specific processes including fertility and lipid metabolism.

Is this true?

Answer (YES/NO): NO